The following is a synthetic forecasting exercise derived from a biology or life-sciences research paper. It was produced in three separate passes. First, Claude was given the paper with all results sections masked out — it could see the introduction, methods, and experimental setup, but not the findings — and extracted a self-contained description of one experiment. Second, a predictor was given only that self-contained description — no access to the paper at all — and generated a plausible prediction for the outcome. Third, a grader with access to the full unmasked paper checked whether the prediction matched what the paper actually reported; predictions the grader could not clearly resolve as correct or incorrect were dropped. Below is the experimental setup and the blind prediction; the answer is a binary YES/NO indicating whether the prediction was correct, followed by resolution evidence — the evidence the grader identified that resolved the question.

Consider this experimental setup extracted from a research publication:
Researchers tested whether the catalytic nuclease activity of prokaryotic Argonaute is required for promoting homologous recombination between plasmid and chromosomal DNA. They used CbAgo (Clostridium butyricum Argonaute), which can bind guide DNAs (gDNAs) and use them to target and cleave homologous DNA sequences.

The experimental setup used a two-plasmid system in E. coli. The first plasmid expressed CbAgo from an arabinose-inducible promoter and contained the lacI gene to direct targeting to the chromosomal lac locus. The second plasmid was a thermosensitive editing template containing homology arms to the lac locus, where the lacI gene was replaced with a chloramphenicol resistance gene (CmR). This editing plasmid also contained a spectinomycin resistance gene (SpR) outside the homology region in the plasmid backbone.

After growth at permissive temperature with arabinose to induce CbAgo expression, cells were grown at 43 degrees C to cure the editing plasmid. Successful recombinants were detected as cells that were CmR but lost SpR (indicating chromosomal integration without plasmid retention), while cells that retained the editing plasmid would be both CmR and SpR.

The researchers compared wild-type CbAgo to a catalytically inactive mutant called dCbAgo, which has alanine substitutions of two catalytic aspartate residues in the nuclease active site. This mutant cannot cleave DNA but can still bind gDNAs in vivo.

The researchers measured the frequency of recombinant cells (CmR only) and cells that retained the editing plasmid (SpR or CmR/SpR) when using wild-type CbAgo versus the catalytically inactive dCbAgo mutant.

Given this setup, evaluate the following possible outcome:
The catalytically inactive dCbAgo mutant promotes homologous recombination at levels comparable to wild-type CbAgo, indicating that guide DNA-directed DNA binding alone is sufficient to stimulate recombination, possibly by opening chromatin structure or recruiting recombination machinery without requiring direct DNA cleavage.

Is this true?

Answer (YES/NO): NO